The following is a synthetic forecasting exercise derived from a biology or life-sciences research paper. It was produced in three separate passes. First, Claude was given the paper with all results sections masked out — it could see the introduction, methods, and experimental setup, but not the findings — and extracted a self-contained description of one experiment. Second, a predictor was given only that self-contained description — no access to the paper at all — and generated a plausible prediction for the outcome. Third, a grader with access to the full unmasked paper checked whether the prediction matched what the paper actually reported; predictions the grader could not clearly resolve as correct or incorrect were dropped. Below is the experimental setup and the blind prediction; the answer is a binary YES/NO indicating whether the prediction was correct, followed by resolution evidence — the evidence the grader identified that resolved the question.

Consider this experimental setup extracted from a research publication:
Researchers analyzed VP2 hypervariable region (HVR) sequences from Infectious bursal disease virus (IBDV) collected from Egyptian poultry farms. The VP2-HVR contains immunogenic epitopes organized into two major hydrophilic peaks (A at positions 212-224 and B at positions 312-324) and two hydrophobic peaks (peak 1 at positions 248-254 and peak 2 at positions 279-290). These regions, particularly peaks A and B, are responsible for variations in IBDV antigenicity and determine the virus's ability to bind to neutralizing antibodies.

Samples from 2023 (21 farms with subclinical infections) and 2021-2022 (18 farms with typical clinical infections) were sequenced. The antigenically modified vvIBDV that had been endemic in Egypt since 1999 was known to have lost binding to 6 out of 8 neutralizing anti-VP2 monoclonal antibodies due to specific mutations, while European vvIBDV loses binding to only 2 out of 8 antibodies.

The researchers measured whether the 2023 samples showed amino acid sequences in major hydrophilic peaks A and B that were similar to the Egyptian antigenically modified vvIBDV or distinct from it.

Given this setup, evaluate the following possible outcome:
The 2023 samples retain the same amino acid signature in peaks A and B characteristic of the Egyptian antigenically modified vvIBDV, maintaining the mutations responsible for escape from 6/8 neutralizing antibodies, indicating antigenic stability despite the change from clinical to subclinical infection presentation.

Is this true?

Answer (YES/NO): NO